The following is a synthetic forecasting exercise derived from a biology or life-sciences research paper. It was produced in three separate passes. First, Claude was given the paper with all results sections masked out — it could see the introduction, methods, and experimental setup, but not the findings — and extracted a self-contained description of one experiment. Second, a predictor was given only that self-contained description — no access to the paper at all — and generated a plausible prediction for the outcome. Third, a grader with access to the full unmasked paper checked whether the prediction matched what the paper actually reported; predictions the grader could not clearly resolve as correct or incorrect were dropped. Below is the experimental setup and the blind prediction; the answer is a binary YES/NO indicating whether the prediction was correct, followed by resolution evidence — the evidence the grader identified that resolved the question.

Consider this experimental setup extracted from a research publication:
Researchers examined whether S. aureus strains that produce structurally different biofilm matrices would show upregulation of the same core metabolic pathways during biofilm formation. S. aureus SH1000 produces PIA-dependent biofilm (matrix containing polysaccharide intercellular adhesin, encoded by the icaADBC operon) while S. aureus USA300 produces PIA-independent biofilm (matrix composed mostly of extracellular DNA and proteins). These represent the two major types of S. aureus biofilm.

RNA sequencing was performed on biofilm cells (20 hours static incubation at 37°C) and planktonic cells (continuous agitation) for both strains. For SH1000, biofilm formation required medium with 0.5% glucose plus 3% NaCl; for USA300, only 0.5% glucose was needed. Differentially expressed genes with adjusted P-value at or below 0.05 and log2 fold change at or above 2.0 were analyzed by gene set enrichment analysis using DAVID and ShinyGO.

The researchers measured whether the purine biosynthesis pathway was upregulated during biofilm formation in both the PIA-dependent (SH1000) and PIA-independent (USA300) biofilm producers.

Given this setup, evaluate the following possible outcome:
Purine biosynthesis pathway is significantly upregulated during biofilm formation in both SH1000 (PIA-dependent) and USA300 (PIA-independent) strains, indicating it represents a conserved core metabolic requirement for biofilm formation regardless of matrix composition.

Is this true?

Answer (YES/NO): YES